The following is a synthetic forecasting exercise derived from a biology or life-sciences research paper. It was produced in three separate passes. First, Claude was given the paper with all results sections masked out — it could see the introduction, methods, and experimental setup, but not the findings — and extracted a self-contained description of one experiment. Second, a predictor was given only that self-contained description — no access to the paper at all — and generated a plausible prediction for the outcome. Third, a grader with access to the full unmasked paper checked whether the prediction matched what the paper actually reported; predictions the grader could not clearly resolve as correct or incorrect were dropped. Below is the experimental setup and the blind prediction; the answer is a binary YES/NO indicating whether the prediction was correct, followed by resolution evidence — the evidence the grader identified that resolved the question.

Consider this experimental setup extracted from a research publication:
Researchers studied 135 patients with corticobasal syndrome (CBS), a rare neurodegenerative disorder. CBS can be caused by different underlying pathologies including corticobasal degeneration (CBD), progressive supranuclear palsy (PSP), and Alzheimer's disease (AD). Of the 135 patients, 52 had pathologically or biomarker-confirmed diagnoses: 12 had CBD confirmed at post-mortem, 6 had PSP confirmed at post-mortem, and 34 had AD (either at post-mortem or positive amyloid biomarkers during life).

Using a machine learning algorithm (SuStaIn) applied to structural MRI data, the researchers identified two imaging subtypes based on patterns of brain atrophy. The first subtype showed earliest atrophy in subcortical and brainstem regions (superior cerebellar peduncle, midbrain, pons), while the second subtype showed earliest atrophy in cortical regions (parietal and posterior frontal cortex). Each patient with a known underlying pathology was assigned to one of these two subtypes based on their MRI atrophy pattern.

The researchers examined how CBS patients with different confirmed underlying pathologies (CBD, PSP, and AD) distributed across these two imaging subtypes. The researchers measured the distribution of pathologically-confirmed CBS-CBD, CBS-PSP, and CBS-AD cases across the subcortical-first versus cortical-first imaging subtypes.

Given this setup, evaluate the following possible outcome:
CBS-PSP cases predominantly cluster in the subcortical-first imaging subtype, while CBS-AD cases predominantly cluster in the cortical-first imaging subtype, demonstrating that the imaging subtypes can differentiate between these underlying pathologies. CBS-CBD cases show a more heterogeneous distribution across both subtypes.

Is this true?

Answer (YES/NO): NO